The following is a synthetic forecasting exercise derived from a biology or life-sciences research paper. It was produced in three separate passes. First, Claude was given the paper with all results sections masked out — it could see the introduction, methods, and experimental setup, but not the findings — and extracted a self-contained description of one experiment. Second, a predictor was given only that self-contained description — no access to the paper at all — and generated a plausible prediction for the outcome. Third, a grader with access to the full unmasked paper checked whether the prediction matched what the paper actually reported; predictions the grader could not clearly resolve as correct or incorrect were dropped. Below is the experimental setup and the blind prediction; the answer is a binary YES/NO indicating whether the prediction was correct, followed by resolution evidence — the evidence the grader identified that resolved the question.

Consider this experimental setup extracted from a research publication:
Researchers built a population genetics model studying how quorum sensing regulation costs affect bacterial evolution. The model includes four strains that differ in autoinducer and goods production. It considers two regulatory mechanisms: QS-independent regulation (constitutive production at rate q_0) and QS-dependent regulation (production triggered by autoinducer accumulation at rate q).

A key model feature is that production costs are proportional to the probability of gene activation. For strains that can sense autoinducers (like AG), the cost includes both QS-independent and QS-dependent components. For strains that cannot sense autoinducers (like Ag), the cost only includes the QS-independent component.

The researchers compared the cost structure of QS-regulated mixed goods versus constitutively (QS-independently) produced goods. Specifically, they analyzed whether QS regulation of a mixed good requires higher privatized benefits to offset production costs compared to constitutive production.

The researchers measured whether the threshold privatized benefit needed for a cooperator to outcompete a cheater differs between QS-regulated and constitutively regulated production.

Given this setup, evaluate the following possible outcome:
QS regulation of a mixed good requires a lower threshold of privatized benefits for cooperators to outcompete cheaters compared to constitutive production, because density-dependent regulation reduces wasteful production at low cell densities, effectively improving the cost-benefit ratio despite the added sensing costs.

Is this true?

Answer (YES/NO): NO